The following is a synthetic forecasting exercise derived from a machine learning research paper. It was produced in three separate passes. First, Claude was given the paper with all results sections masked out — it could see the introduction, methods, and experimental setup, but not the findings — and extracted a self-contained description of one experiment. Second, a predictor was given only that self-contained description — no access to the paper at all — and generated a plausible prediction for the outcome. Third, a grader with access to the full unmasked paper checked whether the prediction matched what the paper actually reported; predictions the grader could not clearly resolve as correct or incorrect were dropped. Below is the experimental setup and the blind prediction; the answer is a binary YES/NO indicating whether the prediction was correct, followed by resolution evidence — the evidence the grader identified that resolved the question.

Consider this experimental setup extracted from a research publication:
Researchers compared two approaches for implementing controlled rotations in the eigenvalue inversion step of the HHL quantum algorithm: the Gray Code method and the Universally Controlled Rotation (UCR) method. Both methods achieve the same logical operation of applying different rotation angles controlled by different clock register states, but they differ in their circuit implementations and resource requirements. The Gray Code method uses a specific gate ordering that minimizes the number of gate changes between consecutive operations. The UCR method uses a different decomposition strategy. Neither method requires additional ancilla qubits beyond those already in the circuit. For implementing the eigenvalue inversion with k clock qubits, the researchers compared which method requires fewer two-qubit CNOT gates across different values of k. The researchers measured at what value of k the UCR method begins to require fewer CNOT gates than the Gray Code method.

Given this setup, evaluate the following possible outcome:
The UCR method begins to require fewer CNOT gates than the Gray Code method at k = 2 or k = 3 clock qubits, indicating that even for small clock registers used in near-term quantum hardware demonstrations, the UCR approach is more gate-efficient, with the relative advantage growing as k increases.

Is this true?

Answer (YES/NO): NO